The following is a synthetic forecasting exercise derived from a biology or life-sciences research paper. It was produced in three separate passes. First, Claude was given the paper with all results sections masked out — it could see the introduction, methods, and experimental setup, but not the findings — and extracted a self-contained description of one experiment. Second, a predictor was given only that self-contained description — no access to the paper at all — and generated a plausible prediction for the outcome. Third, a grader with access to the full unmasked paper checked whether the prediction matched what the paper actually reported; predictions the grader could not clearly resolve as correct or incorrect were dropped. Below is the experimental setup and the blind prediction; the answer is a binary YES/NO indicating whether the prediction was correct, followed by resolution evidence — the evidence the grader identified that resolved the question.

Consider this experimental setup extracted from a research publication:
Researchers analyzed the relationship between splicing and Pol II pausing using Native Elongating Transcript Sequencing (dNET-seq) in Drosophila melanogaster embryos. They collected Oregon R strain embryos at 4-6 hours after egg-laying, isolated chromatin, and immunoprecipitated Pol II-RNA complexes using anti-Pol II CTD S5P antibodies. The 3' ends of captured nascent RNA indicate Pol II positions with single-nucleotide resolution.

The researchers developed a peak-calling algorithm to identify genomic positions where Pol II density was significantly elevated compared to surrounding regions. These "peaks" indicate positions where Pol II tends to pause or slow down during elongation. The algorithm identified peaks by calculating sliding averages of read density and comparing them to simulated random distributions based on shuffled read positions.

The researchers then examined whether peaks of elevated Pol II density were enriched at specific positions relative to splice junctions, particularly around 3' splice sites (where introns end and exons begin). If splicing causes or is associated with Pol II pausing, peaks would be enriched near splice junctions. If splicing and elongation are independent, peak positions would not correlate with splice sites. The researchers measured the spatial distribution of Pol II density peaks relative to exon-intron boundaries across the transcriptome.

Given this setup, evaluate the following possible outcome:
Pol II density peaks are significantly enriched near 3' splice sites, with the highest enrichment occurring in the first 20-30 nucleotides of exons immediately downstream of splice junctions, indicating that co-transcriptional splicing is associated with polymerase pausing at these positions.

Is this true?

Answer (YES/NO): NO